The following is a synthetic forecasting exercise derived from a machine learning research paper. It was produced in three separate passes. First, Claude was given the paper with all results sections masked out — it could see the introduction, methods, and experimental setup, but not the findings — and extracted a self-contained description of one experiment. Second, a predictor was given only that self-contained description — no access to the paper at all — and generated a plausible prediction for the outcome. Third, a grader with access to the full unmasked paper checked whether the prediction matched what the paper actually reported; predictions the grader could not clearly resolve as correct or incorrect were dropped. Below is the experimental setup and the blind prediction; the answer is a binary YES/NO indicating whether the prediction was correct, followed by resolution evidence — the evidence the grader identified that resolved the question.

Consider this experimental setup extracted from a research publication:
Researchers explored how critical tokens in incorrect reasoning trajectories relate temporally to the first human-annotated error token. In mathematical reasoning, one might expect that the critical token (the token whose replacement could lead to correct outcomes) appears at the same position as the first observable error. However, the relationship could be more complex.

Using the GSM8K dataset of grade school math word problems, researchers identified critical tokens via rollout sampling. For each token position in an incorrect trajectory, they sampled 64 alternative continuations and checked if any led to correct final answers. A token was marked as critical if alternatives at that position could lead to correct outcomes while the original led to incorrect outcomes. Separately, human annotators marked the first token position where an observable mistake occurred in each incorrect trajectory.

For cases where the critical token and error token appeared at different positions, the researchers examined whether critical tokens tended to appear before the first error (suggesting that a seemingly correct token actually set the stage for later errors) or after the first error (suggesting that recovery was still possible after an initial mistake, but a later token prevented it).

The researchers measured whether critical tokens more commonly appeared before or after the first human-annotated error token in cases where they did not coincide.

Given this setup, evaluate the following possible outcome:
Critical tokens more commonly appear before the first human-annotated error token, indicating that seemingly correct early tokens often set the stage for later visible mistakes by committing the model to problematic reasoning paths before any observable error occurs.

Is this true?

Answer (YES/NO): NO